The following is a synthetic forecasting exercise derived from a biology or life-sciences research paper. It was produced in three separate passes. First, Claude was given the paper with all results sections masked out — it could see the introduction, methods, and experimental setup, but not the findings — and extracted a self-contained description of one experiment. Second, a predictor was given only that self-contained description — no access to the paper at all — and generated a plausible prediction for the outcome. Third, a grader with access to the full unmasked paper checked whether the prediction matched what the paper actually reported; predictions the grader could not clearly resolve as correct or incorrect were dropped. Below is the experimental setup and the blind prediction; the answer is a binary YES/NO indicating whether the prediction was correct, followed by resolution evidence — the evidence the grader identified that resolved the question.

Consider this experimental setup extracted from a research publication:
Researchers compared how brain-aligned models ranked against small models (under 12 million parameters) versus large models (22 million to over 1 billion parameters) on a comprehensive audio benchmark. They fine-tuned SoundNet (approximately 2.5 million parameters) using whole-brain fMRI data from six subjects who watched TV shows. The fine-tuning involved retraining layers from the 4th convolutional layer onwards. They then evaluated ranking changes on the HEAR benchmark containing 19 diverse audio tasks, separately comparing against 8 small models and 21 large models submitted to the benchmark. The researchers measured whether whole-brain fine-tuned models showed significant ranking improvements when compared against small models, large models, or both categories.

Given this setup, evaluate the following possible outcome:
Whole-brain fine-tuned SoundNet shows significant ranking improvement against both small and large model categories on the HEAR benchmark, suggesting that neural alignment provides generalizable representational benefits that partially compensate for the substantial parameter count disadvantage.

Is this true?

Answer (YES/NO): YES